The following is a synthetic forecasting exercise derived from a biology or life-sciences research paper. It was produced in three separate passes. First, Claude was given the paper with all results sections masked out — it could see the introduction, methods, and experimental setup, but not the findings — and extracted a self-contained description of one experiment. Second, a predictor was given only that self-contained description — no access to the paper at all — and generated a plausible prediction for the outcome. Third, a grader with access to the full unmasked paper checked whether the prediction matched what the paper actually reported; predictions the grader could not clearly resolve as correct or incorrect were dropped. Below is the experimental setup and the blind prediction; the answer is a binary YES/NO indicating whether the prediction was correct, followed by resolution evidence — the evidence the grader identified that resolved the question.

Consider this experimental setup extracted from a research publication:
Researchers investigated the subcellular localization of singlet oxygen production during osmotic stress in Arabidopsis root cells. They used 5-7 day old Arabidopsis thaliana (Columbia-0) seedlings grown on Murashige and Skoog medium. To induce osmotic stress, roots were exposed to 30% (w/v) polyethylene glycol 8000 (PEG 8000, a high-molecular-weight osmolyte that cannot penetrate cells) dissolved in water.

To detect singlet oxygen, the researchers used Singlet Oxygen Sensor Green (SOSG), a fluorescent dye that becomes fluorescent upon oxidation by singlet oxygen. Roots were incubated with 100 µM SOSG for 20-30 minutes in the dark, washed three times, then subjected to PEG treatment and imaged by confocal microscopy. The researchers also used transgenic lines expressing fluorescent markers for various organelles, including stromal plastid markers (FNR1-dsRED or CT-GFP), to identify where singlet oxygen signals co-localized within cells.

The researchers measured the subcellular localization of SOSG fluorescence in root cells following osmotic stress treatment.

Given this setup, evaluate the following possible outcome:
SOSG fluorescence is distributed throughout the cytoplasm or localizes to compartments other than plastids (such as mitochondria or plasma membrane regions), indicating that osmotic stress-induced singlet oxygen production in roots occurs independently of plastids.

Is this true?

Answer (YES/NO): NO